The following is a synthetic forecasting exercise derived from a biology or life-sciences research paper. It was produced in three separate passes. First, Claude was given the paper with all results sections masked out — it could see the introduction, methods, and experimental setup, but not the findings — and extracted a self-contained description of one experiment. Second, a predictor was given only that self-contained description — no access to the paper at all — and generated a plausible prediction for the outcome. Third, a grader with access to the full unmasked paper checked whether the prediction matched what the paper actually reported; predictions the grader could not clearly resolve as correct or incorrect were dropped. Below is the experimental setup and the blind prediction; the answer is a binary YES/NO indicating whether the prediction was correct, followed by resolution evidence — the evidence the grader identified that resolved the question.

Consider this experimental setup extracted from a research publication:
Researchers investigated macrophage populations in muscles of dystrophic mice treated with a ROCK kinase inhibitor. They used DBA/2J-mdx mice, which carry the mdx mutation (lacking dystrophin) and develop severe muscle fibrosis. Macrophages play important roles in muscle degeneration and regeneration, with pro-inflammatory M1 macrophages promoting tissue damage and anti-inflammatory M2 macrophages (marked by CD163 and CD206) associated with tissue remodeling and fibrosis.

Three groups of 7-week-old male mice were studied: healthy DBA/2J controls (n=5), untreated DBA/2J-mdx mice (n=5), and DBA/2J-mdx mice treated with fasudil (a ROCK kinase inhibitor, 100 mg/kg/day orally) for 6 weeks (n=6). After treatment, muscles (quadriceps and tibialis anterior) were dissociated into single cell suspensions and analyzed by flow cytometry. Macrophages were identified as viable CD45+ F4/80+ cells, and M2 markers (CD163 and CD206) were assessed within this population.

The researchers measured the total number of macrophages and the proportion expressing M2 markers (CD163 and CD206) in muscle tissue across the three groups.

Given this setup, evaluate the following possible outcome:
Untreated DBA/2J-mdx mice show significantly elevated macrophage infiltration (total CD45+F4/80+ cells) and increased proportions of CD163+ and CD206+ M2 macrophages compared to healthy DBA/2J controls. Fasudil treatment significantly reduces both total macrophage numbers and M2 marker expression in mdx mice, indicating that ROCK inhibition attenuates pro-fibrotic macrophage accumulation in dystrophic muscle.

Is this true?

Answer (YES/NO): NO